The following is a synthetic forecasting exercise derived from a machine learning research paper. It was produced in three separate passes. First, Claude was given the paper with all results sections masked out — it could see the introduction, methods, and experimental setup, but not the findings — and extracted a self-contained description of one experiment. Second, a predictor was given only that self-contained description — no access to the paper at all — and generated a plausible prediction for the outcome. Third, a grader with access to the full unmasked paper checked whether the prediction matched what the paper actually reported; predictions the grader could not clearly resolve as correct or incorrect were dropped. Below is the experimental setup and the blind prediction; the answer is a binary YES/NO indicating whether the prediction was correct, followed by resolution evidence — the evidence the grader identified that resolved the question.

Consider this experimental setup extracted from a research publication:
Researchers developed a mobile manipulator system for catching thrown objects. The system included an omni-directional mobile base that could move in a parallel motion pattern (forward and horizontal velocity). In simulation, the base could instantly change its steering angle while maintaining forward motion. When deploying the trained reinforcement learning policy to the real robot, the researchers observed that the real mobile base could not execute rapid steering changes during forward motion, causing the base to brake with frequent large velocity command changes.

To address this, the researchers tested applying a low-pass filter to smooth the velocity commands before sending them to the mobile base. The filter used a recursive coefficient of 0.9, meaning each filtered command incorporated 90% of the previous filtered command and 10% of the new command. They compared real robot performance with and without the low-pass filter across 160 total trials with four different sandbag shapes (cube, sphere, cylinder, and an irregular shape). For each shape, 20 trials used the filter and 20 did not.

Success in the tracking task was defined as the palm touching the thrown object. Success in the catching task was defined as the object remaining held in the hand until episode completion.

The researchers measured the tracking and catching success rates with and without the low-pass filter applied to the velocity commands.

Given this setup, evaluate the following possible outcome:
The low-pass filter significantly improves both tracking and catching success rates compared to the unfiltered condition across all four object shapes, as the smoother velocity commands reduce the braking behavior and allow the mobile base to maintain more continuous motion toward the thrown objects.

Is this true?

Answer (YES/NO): YES